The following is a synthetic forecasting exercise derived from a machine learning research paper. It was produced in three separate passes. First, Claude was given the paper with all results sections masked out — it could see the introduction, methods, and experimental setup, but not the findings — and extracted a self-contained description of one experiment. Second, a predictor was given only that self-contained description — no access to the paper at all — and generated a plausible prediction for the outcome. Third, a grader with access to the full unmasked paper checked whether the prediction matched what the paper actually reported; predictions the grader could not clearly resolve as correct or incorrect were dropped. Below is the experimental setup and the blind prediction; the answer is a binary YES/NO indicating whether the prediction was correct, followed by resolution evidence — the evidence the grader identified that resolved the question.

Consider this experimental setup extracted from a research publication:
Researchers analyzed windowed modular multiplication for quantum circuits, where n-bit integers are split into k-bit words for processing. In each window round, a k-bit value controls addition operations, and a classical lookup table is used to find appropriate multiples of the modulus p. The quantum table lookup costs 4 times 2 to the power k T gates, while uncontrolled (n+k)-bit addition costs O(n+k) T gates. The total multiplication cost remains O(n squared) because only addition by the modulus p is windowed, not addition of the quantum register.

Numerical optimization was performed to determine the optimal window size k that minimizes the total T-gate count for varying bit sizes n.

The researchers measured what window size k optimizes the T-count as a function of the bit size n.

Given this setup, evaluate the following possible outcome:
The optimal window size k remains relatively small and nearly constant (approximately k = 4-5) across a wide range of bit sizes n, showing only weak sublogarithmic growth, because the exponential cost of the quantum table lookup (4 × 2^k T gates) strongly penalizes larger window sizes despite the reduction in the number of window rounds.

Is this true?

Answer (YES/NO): NO